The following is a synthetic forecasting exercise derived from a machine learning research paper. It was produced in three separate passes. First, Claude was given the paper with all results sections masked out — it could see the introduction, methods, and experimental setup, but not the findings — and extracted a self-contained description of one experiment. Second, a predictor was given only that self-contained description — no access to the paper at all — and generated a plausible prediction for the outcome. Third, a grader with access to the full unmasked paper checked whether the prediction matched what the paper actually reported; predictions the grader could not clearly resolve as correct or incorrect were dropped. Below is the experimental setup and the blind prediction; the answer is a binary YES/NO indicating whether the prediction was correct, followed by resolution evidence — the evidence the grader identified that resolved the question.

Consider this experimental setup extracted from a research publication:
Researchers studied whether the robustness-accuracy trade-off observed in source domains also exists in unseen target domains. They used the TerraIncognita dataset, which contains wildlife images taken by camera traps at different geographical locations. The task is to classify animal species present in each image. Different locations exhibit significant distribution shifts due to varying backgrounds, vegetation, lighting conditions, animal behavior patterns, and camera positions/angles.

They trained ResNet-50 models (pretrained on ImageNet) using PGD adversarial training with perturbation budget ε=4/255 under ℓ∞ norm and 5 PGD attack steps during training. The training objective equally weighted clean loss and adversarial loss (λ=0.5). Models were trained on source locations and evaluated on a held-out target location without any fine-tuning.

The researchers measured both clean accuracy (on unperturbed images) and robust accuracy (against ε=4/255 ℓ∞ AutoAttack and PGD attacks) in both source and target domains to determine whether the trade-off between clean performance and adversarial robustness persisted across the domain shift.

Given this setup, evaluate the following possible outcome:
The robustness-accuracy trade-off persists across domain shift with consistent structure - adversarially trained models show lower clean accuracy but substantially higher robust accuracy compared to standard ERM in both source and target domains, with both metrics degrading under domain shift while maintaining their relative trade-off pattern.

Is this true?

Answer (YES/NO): YES